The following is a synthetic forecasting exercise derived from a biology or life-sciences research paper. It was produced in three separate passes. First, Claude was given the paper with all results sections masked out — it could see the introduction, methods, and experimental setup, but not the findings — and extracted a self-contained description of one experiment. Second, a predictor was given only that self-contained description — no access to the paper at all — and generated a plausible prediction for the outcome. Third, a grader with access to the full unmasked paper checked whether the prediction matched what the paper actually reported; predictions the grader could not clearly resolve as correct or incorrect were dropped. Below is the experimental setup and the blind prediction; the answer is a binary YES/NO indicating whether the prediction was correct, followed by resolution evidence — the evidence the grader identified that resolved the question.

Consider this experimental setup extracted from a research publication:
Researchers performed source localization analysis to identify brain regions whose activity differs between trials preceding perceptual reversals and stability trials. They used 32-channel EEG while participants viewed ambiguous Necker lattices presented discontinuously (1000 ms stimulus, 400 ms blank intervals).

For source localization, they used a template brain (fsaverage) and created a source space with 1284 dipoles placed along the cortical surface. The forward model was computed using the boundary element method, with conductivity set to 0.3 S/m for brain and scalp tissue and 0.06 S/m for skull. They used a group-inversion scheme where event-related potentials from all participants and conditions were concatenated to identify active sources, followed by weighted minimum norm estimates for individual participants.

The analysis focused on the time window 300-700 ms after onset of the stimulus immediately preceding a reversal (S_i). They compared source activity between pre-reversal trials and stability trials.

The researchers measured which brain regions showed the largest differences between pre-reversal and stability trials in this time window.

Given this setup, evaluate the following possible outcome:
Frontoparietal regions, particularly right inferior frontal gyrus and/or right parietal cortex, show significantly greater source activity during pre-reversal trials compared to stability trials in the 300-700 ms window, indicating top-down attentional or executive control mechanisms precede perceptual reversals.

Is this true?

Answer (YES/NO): NO